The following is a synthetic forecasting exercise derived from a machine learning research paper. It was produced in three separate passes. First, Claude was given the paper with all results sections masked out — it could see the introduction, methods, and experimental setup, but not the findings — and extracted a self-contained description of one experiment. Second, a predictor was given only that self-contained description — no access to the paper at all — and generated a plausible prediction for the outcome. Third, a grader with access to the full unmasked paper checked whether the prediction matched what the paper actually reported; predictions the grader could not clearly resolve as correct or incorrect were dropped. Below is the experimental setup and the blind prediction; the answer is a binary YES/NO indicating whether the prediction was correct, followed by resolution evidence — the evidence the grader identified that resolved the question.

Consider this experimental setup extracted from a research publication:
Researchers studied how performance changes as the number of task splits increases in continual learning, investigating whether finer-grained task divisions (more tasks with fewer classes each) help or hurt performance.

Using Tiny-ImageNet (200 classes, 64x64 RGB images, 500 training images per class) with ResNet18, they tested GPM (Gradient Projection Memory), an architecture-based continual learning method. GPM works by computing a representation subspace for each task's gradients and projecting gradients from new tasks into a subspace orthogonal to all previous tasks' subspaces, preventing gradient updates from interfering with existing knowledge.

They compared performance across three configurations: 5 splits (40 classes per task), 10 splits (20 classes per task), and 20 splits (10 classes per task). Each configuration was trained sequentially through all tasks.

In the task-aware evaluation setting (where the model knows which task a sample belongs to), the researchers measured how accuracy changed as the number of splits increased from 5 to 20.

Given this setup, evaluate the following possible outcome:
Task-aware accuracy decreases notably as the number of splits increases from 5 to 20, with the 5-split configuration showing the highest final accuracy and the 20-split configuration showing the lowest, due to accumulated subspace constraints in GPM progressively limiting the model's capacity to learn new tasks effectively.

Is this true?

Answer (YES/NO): NO